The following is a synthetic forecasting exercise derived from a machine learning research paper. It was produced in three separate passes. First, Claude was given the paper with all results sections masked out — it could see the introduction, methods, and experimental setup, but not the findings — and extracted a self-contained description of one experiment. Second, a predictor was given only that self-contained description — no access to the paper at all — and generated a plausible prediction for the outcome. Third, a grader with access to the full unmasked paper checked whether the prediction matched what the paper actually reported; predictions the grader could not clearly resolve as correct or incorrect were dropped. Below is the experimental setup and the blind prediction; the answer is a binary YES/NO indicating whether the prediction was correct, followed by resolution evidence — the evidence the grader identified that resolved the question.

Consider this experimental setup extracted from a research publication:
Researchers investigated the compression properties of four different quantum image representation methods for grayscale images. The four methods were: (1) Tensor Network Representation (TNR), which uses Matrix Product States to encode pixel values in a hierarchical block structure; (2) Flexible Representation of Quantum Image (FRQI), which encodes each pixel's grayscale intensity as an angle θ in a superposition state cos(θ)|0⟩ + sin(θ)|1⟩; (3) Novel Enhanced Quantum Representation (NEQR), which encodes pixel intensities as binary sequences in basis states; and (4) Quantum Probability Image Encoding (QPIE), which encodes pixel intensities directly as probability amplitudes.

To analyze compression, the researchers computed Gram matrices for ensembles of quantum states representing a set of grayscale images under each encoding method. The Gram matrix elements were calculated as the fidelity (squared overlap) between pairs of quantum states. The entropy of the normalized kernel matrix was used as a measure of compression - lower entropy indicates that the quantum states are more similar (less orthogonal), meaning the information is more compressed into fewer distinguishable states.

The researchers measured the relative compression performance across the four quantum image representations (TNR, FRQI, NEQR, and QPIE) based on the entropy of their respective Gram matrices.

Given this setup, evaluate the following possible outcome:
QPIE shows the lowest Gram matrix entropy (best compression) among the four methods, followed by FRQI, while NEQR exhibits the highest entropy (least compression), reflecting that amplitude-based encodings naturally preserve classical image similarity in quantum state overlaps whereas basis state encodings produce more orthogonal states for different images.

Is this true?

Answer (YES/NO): NO